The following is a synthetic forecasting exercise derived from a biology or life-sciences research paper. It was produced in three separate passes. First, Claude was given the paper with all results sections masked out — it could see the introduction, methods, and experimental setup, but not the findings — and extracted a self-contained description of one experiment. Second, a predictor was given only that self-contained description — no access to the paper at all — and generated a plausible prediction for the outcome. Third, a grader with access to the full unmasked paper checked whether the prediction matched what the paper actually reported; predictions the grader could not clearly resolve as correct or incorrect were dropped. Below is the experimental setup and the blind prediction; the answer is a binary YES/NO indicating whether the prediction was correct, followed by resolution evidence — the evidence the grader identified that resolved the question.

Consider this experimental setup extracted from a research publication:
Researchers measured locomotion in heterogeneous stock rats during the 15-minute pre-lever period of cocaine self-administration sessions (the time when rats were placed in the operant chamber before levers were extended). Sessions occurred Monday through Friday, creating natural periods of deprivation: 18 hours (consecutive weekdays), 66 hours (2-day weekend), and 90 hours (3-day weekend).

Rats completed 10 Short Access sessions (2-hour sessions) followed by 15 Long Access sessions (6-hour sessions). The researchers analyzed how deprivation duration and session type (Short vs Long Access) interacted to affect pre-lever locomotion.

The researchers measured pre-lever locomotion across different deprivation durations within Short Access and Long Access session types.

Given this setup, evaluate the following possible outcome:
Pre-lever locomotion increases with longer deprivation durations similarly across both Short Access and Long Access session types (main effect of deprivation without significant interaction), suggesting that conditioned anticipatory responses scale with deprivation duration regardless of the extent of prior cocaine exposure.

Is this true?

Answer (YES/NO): NO